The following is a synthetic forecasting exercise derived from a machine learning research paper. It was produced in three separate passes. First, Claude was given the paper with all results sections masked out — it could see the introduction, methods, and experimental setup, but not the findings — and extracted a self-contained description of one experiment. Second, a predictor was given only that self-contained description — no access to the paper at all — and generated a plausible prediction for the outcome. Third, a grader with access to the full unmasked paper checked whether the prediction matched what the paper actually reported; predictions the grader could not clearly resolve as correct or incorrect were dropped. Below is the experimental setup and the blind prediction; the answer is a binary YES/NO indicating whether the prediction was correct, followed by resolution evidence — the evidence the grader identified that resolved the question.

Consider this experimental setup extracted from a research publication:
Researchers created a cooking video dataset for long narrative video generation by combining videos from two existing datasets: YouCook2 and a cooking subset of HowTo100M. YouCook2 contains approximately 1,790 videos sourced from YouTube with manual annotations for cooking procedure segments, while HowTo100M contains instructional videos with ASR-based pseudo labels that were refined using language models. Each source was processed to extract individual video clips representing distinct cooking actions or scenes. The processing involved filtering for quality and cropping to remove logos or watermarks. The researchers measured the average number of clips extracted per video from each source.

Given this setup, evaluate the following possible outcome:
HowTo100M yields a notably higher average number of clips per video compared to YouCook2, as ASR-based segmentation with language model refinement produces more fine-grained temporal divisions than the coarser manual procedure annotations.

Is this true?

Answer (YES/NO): NO